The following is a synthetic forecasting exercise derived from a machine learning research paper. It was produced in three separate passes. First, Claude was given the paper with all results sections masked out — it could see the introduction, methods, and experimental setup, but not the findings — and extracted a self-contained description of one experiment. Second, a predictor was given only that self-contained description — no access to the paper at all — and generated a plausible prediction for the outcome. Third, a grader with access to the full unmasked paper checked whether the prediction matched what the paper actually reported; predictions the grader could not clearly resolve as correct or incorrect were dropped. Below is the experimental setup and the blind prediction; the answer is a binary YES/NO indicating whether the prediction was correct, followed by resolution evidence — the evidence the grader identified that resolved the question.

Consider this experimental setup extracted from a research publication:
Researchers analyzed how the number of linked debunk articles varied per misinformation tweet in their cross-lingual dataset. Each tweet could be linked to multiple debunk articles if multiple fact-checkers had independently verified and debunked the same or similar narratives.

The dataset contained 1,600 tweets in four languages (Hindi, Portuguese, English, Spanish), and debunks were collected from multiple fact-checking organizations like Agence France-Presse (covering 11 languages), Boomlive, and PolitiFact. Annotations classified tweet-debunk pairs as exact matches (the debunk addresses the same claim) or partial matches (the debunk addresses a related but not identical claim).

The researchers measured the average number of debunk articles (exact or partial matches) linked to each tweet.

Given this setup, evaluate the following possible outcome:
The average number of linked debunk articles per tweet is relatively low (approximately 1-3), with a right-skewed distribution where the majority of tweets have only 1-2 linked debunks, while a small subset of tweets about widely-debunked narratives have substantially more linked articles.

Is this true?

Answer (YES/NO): YES